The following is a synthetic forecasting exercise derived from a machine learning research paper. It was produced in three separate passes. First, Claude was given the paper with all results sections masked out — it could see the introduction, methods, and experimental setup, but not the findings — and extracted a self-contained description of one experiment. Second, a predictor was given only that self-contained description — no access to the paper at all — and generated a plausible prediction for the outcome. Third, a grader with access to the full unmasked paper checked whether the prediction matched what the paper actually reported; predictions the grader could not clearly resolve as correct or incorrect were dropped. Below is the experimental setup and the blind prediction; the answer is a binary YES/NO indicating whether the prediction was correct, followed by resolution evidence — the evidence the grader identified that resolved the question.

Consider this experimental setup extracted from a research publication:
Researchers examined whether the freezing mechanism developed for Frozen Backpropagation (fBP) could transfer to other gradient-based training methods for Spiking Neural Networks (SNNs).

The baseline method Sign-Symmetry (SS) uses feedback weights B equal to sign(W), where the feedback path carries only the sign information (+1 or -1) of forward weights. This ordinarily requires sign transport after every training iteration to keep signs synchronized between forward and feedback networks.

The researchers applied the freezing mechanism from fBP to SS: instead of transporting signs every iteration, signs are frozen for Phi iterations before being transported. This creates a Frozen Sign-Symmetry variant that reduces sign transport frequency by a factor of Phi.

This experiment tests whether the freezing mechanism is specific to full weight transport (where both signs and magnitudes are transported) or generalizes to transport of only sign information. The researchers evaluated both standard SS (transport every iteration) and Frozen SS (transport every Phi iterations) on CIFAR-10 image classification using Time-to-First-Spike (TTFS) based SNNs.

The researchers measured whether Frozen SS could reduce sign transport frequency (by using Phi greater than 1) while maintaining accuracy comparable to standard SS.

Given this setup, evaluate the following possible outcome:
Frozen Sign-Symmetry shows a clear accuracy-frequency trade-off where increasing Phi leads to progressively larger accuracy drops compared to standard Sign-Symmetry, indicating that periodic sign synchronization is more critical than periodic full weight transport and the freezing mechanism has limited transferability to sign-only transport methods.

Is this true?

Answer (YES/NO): NO